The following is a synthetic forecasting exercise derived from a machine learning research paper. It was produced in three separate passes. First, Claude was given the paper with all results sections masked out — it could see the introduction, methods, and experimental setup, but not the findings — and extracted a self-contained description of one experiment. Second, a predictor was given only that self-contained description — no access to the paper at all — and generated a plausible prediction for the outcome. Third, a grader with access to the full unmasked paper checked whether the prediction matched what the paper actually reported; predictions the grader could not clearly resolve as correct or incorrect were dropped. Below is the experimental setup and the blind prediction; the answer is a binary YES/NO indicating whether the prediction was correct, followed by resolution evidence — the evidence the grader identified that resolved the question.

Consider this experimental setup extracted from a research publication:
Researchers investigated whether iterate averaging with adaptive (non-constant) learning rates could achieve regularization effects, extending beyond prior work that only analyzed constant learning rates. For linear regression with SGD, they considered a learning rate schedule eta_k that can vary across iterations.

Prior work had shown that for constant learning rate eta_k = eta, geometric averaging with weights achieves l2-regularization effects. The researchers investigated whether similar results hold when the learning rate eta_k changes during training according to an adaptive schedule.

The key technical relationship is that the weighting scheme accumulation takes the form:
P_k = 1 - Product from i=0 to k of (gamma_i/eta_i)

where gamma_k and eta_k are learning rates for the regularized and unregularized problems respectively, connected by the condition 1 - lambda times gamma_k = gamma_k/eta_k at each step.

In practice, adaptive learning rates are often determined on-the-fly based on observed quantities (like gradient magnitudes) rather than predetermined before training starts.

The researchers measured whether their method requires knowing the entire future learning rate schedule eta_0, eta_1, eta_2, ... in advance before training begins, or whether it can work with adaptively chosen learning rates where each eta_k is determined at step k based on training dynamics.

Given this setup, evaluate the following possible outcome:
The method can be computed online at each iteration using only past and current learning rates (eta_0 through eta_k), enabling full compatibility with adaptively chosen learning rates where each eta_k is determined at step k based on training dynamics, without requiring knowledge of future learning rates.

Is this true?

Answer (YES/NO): YES